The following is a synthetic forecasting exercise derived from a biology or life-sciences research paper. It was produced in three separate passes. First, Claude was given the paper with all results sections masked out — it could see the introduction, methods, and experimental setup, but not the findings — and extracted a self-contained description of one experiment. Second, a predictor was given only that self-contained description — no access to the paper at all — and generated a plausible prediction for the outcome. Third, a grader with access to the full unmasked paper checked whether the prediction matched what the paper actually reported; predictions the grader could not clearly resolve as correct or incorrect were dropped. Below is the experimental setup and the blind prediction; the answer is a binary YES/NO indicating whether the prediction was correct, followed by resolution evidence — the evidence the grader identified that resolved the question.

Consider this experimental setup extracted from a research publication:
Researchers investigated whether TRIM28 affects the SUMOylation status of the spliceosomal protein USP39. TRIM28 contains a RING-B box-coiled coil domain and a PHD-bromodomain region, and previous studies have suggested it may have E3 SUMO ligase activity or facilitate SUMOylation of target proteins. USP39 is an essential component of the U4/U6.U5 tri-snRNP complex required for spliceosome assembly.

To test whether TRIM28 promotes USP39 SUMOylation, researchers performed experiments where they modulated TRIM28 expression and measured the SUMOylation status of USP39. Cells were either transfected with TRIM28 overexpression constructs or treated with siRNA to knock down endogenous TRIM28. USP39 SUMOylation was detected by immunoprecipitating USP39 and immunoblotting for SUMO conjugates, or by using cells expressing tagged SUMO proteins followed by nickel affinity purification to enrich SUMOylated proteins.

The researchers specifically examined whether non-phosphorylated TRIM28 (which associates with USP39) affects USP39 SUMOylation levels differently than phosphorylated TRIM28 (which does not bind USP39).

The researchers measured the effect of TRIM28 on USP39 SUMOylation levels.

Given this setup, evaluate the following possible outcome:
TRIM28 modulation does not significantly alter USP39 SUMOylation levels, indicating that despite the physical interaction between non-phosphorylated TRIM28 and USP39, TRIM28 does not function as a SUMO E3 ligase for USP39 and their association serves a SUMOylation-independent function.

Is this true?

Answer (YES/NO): NO